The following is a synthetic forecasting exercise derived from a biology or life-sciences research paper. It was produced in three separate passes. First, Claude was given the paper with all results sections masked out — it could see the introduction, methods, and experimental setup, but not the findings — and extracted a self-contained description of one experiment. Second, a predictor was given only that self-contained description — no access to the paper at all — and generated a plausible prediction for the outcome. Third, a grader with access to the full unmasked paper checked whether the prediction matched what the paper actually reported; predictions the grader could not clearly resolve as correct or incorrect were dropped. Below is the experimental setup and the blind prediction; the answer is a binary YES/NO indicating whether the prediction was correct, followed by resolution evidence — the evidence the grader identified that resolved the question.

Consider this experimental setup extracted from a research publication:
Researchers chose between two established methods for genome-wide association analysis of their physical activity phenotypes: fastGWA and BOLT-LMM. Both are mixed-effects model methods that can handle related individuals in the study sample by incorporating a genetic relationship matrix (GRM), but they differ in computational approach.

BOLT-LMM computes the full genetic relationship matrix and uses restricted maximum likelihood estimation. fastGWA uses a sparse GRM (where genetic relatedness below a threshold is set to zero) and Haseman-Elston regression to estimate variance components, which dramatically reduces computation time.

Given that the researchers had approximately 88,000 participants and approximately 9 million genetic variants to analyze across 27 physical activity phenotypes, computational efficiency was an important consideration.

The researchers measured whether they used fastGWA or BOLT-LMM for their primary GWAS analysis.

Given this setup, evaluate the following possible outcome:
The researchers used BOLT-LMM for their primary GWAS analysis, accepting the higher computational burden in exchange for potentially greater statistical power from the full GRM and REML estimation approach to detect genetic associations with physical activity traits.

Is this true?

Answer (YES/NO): NO